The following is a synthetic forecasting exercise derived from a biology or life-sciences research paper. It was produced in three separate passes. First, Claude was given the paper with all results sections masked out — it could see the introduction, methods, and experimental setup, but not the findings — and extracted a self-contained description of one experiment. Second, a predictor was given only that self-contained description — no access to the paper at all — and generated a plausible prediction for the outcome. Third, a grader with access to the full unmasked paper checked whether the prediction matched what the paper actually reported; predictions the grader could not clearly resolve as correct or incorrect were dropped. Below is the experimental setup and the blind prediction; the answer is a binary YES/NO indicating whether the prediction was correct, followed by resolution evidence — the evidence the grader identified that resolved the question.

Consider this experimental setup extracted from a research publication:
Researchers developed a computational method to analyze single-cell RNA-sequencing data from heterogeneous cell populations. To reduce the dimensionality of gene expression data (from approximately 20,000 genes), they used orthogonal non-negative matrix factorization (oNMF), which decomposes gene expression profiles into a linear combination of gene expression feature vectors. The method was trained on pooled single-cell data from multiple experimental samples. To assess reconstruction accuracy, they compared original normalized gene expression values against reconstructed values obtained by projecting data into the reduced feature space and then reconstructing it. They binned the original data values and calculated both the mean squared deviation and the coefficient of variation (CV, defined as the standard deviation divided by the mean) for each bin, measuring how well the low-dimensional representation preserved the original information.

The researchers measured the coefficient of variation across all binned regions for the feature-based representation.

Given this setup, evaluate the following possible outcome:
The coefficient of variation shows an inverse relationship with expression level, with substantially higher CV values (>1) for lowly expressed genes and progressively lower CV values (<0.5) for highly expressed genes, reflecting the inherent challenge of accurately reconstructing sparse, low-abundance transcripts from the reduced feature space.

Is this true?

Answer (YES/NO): NO